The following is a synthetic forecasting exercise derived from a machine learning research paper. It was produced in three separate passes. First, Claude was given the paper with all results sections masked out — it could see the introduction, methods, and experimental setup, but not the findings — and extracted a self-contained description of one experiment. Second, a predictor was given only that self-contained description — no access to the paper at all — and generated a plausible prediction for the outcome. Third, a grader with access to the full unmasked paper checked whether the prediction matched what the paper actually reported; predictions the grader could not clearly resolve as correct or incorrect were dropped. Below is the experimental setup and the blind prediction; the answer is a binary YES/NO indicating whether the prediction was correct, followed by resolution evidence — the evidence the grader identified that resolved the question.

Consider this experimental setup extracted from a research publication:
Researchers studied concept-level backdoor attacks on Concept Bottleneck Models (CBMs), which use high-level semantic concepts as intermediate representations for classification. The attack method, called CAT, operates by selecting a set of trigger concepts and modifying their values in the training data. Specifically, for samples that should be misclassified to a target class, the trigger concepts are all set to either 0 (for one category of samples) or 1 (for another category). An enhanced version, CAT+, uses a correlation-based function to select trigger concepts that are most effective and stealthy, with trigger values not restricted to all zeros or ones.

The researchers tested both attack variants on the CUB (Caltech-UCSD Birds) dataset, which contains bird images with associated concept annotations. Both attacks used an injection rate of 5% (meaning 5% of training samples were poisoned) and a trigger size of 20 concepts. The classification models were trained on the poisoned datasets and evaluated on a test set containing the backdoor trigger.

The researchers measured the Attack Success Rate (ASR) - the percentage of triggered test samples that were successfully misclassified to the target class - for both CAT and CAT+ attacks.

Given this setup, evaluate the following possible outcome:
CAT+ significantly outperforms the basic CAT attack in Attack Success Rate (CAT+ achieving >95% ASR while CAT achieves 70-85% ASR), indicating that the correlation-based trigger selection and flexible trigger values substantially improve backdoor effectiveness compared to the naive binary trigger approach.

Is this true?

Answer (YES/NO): NO